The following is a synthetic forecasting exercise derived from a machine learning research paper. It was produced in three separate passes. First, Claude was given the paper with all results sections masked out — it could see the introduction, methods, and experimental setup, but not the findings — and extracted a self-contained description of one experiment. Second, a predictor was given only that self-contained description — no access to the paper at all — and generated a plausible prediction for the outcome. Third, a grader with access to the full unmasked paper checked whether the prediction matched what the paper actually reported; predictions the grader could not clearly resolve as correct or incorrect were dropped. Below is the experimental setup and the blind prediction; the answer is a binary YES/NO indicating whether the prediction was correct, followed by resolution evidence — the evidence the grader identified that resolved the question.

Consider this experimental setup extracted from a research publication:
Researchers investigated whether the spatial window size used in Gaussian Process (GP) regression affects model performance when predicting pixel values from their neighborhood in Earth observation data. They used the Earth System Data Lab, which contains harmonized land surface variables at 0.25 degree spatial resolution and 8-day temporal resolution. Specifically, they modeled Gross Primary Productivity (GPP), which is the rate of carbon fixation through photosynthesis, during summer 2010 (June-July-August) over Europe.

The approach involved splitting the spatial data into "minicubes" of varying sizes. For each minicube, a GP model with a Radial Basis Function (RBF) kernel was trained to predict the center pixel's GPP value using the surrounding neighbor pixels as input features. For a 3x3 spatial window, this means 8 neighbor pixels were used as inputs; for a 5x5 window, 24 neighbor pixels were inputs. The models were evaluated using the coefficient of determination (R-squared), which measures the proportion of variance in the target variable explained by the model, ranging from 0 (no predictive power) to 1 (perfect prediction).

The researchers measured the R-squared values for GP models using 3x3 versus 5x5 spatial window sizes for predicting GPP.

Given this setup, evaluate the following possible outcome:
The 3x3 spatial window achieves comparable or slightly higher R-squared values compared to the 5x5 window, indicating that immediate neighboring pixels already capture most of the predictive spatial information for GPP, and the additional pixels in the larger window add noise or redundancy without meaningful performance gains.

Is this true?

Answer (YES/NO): NO